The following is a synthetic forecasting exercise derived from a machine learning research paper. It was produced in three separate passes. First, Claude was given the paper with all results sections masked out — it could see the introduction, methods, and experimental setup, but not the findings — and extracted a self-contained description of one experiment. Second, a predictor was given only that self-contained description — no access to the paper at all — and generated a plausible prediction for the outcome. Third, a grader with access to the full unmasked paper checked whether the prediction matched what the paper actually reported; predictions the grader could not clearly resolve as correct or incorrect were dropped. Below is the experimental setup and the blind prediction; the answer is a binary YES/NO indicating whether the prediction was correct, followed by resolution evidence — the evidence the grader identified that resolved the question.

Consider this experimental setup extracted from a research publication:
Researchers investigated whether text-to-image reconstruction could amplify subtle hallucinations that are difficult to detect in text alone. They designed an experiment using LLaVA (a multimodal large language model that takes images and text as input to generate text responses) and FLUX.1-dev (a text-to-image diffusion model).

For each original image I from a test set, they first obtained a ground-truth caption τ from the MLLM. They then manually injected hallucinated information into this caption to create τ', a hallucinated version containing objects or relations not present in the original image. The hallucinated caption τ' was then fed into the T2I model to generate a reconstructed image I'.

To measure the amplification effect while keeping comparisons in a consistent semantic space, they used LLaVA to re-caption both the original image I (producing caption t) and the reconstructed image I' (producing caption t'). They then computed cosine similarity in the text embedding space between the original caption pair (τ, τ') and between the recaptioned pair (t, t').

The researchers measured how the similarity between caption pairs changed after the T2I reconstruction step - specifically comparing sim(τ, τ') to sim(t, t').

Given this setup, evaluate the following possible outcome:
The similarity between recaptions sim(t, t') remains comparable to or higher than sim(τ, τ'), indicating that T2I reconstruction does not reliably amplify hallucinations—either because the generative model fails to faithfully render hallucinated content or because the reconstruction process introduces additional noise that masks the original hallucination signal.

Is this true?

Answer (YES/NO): NO